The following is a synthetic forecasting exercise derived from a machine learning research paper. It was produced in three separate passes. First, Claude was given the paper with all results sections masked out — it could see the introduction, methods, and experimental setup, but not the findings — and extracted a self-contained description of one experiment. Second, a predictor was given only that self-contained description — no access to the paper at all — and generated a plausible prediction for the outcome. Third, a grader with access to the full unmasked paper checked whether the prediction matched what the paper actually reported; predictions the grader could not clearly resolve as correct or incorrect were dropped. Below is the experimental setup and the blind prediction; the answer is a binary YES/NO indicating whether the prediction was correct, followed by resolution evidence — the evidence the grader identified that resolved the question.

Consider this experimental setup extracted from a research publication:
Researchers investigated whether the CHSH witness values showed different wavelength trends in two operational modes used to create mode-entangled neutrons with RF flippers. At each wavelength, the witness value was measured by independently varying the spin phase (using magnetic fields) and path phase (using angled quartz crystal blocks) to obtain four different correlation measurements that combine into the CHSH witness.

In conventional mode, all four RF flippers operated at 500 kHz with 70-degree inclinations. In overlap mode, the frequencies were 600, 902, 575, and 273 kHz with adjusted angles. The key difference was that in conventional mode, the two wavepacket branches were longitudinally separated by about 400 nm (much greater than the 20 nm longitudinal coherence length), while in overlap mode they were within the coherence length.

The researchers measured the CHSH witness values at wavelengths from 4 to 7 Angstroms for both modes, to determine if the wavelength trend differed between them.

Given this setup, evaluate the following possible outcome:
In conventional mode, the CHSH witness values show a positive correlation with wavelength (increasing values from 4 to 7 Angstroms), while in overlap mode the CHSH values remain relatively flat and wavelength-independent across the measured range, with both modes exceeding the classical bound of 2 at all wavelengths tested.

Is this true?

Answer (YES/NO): NO